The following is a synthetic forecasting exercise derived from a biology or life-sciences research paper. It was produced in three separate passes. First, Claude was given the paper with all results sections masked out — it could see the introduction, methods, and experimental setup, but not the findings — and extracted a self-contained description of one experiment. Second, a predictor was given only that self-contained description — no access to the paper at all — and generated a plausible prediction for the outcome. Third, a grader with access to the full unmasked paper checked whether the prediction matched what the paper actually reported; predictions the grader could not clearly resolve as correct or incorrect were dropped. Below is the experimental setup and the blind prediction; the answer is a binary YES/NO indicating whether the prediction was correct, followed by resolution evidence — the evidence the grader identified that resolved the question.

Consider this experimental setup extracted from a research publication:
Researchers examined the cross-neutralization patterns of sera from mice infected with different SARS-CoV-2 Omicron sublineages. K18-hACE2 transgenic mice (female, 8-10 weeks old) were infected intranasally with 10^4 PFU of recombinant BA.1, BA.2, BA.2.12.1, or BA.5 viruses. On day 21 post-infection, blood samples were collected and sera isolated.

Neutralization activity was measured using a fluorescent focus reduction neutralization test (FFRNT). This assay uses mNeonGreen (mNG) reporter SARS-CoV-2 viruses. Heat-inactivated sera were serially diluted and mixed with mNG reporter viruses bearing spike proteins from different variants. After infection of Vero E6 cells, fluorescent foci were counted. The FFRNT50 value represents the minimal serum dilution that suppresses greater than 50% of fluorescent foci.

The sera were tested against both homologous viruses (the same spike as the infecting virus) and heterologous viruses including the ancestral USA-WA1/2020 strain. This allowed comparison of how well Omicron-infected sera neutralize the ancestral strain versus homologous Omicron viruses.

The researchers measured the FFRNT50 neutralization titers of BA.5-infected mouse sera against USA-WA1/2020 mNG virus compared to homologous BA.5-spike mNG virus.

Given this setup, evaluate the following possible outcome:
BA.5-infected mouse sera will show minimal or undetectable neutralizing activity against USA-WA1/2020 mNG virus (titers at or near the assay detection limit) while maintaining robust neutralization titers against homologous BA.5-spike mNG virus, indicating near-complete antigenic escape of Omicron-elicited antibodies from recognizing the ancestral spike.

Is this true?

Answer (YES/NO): YES